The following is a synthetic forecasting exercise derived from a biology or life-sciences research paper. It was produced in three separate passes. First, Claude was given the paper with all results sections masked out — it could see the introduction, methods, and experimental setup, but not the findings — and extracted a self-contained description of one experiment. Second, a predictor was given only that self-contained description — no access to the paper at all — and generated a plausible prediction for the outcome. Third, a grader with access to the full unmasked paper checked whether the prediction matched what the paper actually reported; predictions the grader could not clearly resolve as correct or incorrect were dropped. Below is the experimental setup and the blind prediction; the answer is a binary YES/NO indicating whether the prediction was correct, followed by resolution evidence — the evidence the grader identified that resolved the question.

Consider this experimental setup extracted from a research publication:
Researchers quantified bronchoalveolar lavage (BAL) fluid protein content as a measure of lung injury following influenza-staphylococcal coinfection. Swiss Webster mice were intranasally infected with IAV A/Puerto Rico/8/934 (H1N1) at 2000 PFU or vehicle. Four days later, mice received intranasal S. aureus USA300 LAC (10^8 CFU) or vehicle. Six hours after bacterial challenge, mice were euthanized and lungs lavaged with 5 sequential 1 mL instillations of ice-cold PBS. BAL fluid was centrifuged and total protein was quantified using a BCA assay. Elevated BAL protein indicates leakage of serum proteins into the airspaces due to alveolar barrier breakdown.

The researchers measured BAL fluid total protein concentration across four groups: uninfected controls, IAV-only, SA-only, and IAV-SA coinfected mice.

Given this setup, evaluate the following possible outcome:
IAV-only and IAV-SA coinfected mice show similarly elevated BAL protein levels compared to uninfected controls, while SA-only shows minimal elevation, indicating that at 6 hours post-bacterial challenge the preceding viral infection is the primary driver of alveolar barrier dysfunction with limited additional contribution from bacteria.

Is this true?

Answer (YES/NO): NO